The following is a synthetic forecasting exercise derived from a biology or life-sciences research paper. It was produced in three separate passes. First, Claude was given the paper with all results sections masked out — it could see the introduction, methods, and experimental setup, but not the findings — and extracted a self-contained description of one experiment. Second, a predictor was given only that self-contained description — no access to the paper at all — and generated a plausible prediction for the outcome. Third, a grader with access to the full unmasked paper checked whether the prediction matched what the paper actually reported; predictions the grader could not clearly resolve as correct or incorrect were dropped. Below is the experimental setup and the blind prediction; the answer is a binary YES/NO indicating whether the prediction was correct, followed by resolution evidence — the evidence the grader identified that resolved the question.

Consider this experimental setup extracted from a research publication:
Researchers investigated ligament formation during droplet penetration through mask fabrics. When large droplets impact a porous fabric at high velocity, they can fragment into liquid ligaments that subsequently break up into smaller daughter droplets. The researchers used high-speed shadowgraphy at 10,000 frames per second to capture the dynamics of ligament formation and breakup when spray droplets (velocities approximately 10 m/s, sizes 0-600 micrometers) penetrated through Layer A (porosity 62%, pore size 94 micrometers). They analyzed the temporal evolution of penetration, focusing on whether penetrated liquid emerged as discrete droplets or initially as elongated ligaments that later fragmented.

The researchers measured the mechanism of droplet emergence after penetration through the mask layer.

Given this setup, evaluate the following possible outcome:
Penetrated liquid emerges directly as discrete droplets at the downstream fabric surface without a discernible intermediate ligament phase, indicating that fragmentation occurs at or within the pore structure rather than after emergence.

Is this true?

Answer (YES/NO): NO